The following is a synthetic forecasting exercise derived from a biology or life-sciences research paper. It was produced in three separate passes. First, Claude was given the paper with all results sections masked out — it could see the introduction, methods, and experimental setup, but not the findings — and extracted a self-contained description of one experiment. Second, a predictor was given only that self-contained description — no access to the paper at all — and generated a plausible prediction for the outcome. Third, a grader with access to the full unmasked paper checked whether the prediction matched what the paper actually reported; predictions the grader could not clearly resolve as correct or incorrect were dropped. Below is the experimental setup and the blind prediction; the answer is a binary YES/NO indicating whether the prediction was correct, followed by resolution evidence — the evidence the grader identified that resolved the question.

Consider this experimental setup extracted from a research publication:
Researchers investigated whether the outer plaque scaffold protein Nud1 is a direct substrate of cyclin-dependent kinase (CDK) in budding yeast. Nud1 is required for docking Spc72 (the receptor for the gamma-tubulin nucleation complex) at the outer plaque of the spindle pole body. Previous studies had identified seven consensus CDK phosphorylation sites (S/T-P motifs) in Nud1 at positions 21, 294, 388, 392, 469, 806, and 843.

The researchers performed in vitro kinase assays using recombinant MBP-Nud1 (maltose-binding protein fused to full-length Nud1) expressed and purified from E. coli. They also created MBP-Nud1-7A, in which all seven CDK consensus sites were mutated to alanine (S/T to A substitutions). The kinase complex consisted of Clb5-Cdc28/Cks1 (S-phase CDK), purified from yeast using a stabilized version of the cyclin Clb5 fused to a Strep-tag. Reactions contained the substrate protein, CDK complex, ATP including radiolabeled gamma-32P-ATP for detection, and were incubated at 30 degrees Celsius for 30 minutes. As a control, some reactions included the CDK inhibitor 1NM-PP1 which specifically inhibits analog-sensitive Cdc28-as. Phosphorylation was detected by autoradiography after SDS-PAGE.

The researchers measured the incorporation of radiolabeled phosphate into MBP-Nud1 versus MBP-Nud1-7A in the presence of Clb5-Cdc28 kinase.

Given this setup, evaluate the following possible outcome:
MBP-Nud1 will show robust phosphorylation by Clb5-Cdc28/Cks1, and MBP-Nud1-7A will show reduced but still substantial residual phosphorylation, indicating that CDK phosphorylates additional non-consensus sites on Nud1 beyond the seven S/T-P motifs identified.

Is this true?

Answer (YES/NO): NO